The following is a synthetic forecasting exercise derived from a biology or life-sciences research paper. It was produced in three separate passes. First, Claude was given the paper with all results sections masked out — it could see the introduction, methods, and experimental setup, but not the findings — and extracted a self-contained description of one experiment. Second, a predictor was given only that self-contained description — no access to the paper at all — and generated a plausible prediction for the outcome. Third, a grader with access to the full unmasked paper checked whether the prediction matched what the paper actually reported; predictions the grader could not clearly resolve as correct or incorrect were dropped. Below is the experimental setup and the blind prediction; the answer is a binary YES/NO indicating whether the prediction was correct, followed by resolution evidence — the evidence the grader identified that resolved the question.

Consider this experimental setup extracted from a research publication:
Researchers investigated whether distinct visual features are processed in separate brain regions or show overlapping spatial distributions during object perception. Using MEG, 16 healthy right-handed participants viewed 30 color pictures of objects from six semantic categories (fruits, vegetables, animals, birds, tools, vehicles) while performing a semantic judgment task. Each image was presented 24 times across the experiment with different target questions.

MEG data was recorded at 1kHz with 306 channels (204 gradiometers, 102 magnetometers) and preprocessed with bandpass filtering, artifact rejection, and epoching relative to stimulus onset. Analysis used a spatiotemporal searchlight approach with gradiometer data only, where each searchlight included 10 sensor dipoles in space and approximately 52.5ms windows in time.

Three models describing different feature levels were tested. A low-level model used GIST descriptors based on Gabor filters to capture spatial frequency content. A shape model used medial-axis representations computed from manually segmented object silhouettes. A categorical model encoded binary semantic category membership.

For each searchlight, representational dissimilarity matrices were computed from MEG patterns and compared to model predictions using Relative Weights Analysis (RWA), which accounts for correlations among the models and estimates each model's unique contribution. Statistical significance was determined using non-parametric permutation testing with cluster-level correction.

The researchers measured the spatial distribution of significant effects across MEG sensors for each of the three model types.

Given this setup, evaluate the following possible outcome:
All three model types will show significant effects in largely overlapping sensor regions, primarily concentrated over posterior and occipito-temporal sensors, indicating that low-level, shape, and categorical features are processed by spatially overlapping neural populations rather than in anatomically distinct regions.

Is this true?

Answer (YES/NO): YES